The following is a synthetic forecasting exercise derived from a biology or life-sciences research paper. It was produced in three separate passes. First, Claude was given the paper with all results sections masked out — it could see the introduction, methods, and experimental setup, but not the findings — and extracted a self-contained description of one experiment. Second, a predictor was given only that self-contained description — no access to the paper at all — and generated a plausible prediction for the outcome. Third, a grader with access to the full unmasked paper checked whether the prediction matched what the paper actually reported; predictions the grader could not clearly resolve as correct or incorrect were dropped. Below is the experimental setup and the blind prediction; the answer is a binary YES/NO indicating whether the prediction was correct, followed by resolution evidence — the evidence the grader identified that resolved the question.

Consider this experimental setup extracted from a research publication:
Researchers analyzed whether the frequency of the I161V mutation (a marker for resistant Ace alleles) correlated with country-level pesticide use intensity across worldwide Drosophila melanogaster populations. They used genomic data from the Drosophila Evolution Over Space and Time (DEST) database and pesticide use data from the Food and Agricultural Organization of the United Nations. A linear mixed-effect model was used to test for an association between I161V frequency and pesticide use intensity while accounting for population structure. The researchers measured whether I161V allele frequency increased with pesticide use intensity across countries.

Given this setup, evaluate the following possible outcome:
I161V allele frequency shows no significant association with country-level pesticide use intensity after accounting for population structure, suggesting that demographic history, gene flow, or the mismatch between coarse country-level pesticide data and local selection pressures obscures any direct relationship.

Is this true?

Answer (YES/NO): NO